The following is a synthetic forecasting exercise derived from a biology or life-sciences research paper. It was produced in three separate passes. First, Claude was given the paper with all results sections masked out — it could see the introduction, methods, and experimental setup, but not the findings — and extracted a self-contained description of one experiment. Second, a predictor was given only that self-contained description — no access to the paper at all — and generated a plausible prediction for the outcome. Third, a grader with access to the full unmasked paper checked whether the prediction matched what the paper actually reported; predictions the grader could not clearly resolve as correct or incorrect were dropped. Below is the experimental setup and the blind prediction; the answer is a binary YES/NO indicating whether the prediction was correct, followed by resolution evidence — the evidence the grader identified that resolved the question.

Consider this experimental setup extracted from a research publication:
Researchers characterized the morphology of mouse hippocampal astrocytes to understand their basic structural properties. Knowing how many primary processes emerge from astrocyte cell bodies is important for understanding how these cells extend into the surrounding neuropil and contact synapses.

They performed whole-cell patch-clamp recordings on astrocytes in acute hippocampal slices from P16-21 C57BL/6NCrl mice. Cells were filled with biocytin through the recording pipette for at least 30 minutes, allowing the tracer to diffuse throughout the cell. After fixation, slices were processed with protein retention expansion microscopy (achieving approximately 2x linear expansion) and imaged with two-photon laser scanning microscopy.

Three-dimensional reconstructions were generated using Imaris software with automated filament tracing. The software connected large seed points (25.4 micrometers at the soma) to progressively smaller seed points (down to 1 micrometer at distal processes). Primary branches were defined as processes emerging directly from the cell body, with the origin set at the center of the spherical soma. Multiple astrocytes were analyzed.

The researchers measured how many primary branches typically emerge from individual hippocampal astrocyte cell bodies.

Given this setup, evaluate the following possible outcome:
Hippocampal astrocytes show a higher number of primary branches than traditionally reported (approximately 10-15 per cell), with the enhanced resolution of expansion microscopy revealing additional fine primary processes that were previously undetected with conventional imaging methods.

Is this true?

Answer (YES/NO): NO